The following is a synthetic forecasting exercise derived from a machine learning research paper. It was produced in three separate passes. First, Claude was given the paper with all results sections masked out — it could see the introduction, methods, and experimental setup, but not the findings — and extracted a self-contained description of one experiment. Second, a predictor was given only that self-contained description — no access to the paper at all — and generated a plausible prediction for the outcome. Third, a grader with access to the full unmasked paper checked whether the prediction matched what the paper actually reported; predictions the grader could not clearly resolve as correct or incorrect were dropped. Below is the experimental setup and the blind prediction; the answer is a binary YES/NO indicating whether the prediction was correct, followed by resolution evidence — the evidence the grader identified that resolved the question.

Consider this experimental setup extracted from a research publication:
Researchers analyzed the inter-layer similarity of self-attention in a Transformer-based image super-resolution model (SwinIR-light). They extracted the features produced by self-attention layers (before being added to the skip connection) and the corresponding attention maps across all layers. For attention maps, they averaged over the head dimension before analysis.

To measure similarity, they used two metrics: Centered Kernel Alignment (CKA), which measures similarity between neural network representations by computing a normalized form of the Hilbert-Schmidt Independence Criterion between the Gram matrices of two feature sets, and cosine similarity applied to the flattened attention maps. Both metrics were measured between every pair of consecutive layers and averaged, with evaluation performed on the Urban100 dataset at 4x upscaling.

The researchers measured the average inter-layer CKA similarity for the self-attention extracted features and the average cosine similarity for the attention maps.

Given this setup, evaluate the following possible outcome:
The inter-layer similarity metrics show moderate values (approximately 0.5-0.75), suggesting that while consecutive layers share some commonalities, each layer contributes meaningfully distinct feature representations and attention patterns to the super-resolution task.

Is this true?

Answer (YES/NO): NO